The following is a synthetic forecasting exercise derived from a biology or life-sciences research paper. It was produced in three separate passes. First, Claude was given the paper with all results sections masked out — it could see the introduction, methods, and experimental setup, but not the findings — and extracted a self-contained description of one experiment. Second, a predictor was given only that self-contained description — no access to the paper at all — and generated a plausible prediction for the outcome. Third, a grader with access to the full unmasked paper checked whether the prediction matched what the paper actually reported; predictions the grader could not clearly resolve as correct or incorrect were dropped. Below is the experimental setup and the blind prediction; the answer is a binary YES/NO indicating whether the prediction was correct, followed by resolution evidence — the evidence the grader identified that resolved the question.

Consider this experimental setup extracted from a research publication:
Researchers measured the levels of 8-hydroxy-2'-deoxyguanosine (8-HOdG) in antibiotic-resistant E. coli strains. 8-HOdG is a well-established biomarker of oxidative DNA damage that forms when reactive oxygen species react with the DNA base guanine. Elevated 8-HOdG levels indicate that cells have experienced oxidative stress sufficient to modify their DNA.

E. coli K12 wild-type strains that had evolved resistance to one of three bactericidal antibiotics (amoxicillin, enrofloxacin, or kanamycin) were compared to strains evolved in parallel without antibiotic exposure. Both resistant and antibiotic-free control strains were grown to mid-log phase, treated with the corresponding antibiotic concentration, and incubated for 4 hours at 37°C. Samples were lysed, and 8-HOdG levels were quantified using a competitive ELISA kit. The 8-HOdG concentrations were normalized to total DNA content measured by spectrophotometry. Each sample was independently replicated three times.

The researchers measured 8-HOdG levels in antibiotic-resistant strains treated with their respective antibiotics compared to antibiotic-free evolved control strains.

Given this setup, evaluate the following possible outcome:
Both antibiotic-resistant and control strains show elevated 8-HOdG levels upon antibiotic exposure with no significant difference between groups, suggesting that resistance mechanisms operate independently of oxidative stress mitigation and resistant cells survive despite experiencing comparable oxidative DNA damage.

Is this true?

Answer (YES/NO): NO